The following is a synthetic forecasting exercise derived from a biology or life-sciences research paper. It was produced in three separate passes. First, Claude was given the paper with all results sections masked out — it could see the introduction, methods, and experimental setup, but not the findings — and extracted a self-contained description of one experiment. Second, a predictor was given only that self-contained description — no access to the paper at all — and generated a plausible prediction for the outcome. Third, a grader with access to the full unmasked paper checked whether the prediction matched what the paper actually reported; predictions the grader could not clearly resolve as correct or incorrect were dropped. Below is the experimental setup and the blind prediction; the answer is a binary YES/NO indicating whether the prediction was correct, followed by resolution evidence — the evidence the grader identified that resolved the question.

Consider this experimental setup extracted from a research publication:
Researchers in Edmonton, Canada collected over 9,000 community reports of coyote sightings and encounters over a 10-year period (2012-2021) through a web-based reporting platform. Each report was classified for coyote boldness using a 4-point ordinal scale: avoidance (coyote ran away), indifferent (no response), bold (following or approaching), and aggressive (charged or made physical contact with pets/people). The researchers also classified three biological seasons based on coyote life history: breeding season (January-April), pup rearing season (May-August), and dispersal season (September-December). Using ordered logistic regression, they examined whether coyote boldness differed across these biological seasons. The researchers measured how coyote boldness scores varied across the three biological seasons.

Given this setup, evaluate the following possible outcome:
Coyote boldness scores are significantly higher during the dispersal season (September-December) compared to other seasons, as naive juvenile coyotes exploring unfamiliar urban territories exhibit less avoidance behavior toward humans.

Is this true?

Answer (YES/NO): NO